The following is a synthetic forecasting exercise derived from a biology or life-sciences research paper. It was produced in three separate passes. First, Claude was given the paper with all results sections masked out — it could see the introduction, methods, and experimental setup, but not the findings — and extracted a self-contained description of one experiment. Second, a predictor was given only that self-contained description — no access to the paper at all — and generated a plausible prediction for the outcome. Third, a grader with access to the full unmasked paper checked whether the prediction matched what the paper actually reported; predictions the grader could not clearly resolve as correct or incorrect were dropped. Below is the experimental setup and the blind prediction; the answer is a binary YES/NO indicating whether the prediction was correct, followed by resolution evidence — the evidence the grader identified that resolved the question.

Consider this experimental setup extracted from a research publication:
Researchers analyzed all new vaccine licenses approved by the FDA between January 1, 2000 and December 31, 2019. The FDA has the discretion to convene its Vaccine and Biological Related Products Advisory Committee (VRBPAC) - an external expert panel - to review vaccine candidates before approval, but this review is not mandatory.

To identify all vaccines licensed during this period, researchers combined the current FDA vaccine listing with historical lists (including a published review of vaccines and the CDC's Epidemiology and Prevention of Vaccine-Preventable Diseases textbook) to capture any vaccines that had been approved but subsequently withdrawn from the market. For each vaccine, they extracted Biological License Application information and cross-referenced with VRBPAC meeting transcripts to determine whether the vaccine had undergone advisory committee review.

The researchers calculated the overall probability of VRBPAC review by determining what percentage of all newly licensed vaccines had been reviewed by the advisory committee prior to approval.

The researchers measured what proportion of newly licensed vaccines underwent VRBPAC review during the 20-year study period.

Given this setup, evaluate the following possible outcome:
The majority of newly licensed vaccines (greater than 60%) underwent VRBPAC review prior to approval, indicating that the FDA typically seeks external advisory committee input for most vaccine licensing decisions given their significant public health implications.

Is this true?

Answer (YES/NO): NO